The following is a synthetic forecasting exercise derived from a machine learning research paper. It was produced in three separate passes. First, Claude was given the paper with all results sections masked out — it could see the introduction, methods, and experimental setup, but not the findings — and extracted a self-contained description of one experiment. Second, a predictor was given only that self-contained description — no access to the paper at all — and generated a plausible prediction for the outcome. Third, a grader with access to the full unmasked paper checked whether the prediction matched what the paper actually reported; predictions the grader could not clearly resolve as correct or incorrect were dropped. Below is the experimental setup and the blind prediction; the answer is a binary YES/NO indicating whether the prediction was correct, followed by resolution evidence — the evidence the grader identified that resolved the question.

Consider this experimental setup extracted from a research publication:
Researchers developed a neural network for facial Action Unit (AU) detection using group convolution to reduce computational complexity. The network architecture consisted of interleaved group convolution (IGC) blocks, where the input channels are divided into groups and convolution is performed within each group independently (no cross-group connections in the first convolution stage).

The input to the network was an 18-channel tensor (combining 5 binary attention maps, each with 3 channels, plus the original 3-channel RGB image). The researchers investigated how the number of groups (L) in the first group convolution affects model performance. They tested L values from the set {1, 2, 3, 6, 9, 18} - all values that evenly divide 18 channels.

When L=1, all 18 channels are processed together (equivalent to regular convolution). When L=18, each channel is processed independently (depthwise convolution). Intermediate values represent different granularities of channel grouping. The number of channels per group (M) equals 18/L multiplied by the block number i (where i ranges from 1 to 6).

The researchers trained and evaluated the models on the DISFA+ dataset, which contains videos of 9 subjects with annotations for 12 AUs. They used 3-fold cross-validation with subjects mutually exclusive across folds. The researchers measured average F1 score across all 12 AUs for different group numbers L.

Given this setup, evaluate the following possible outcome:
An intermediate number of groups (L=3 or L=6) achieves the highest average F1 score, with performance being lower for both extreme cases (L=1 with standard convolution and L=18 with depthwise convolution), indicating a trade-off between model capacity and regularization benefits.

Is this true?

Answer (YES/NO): NO